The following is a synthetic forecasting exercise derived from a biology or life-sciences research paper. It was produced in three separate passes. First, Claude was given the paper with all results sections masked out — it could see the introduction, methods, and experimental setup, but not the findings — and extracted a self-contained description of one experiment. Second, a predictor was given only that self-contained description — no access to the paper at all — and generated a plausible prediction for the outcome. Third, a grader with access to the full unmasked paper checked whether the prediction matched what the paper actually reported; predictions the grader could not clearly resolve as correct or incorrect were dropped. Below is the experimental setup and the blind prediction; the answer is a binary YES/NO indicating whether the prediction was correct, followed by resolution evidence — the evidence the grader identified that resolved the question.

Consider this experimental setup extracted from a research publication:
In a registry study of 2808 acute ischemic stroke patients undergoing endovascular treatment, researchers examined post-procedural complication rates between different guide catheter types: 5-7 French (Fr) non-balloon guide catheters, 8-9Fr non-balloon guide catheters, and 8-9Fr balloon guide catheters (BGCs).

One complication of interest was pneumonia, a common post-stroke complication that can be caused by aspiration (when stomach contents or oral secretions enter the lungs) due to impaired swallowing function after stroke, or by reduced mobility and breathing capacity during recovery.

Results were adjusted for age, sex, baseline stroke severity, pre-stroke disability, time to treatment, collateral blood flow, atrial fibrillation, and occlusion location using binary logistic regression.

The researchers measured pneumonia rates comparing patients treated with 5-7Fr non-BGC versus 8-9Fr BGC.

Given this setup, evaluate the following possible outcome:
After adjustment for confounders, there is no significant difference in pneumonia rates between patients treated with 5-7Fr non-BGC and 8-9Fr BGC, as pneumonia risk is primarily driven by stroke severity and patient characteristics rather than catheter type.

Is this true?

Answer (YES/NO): NO